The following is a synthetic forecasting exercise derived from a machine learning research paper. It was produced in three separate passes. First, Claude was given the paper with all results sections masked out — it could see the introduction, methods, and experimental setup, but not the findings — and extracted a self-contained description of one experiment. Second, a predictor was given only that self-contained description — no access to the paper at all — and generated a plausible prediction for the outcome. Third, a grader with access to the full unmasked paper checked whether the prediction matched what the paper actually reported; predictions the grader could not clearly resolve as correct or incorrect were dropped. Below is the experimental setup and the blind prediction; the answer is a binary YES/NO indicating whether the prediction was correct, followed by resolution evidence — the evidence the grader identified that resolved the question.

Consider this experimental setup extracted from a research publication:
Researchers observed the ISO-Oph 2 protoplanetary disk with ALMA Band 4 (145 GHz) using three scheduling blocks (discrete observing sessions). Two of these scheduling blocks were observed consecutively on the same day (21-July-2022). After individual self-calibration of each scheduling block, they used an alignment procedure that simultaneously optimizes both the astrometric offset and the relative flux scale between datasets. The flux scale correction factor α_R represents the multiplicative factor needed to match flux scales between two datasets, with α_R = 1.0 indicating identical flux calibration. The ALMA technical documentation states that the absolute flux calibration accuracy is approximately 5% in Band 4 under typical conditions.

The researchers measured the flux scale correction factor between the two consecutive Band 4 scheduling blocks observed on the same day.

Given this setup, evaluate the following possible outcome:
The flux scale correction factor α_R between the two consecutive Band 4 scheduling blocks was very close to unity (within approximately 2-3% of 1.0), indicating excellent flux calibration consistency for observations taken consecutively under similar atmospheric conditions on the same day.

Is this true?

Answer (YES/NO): NO